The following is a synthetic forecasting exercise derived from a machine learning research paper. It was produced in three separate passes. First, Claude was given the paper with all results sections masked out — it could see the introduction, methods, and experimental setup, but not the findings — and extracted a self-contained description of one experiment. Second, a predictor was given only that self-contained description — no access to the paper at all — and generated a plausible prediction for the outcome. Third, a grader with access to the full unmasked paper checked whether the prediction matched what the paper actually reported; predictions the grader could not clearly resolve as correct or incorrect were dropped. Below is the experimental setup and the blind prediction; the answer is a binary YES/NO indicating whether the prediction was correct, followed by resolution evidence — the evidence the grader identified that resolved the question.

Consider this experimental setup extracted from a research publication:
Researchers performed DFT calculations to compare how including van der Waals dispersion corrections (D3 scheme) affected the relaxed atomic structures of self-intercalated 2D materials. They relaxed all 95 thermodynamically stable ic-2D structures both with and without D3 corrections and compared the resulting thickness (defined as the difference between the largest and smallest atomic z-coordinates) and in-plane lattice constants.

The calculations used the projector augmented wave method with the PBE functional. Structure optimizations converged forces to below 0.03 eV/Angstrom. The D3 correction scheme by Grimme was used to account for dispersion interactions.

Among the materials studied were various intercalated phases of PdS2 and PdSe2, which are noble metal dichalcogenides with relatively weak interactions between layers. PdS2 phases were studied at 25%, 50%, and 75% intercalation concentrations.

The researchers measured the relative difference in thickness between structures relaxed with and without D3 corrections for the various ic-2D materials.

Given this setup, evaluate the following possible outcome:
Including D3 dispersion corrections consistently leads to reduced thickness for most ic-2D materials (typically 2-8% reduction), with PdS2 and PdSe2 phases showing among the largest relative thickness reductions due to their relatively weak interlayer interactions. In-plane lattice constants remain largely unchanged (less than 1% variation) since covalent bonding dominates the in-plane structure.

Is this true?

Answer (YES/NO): NO